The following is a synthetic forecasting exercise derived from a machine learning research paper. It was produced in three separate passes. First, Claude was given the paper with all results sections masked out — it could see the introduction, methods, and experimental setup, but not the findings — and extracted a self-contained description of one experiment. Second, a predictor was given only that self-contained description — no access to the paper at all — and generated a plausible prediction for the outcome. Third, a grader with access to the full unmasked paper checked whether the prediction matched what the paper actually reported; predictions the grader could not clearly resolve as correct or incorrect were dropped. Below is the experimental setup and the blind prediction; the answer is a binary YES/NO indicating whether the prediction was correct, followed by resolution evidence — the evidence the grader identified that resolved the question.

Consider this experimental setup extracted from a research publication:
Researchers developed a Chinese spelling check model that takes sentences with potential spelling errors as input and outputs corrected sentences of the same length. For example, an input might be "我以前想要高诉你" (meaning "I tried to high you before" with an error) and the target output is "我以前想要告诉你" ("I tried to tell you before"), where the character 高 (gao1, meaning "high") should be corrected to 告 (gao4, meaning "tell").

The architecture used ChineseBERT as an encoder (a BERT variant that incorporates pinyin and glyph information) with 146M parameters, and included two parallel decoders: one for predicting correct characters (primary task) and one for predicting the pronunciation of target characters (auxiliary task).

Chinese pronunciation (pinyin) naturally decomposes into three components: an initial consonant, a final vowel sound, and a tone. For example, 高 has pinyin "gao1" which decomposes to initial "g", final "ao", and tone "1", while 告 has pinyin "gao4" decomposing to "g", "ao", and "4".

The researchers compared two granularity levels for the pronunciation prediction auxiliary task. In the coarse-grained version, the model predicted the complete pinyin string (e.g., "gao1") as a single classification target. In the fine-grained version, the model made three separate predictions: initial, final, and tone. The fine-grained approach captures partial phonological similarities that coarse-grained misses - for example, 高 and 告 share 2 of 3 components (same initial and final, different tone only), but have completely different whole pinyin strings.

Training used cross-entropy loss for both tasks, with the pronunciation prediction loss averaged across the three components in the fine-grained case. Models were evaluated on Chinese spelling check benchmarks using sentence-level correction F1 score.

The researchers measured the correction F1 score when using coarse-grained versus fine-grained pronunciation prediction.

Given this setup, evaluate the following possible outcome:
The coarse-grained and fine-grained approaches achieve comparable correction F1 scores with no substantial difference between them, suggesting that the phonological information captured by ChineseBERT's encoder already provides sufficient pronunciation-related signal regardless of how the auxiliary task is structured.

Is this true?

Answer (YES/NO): NO